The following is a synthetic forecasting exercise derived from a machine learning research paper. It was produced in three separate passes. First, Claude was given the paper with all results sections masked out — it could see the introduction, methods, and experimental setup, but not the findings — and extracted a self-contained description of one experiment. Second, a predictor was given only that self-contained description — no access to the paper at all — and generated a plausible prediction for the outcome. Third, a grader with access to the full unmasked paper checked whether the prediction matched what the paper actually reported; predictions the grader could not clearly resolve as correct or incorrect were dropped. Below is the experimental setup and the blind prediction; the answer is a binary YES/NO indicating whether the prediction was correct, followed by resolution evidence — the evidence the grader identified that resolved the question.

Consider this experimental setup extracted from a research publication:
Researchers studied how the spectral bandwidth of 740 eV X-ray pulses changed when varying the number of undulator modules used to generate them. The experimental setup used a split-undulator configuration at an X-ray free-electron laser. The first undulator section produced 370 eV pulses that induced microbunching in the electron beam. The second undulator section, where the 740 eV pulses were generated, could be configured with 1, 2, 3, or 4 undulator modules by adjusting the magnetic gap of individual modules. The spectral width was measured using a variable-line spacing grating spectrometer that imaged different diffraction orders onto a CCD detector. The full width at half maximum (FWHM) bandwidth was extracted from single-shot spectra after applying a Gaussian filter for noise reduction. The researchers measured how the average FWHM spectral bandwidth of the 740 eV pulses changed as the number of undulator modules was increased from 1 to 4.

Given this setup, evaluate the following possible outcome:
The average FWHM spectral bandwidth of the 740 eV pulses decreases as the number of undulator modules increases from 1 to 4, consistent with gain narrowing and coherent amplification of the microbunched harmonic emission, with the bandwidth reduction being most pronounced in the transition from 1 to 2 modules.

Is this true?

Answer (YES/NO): NO